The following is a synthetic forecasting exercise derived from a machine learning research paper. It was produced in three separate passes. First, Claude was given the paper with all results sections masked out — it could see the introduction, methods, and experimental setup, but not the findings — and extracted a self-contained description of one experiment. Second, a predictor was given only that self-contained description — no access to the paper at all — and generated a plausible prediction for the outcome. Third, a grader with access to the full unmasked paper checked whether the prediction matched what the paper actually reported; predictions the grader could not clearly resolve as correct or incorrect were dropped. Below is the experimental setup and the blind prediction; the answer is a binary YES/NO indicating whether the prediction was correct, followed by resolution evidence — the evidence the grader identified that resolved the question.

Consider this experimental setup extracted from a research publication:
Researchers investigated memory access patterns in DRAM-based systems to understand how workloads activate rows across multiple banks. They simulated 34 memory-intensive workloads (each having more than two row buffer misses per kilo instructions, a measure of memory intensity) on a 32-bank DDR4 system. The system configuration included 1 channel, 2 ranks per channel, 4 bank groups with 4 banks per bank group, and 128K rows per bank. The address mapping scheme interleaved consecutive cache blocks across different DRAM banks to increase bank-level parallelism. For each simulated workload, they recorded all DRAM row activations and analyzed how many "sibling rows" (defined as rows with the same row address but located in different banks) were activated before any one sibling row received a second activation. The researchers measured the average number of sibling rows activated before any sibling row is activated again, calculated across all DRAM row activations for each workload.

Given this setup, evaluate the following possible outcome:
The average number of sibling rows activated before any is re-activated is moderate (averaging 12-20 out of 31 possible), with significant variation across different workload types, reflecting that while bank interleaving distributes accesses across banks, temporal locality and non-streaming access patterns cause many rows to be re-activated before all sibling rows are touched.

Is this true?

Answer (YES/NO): YES